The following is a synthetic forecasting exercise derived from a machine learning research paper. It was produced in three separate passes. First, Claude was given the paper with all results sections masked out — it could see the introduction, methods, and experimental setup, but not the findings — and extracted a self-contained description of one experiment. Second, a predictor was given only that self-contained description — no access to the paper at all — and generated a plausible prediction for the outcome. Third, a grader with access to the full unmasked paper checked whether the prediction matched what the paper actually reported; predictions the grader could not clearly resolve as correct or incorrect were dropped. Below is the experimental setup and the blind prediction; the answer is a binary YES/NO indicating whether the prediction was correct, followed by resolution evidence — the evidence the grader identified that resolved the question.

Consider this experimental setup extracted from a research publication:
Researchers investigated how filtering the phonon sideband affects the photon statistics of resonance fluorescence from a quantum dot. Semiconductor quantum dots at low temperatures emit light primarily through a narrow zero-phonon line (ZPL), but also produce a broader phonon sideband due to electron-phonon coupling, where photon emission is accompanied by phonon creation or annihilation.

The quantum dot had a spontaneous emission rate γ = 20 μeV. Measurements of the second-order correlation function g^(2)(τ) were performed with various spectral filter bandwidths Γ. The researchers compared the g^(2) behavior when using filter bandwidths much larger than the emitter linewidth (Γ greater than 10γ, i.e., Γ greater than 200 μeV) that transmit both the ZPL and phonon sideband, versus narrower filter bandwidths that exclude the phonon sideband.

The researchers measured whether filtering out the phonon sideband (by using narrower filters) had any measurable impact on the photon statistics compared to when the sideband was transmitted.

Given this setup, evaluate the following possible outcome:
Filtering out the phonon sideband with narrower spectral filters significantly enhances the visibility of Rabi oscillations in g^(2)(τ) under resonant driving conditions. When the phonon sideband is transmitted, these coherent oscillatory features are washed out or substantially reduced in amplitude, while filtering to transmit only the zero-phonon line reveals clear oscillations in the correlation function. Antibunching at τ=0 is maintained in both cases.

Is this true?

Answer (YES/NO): NO